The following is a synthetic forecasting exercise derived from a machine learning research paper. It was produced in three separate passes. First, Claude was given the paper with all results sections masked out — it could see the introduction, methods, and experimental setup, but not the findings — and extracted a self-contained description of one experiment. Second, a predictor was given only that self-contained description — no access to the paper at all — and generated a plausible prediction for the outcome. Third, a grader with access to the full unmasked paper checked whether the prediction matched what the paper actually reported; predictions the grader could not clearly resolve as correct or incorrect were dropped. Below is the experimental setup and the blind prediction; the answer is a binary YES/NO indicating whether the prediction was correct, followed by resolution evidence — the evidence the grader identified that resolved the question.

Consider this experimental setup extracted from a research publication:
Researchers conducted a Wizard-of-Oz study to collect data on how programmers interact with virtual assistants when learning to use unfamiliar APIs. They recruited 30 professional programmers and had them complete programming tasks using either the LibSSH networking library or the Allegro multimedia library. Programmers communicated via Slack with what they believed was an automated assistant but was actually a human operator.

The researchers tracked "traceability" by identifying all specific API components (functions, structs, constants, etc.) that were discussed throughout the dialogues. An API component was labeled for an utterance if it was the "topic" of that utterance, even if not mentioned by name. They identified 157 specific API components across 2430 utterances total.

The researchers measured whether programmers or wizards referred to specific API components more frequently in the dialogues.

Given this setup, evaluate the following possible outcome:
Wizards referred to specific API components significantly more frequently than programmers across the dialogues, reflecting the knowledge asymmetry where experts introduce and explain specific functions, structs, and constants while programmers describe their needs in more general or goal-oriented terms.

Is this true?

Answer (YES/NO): YES